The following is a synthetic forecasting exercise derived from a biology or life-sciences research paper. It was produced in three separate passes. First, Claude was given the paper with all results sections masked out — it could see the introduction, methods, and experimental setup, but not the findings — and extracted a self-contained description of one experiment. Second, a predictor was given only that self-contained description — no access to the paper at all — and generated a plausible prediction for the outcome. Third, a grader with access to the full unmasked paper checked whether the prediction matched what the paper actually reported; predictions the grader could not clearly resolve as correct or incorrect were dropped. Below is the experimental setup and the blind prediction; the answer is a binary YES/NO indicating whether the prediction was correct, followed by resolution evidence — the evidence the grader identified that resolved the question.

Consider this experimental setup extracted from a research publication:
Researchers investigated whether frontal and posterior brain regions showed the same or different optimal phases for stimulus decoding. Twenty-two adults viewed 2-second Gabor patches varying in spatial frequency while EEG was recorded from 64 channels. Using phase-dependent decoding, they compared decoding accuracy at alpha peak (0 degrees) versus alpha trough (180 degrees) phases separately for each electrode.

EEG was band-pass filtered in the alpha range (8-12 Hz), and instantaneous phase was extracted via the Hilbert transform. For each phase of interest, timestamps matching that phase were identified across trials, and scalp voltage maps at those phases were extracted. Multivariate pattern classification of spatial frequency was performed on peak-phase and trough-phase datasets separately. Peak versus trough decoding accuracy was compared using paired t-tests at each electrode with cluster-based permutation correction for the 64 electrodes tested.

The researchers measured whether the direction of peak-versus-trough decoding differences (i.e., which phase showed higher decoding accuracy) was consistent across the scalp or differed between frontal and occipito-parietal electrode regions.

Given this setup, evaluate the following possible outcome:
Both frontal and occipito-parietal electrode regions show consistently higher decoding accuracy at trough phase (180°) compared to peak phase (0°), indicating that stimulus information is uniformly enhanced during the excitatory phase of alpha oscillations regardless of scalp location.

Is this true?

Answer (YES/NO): NO